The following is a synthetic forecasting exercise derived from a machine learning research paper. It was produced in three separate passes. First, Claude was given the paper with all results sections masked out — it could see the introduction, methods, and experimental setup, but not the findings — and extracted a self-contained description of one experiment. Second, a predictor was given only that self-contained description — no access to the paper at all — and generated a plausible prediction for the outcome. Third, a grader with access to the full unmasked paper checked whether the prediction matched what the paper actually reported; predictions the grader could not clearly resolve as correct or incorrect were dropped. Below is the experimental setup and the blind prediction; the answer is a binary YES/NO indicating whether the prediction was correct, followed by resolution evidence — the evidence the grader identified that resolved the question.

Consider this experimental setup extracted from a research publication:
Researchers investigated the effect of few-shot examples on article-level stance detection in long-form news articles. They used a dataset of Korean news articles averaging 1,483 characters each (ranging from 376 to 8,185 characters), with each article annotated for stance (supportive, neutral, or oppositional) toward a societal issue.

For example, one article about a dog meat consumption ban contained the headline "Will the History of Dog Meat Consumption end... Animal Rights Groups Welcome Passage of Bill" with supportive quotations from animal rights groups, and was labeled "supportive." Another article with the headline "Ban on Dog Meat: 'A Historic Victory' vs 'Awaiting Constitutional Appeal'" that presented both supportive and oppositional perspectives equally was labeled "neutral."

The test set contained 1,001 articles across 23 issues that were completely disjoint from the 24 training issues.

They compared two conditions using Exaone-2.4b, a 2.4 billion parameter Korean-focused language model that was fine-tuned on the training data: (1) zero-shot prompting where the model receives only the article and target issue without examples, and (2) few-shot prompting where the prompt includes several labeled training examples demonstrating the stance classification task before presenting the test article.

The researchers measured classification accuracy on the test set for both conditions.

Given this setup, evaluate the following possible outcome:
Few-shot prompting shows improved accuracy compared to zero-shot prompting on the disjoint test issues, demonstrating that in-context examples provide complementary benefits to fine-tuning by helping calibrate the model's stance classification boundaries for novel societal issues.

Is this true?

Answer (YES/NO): NO